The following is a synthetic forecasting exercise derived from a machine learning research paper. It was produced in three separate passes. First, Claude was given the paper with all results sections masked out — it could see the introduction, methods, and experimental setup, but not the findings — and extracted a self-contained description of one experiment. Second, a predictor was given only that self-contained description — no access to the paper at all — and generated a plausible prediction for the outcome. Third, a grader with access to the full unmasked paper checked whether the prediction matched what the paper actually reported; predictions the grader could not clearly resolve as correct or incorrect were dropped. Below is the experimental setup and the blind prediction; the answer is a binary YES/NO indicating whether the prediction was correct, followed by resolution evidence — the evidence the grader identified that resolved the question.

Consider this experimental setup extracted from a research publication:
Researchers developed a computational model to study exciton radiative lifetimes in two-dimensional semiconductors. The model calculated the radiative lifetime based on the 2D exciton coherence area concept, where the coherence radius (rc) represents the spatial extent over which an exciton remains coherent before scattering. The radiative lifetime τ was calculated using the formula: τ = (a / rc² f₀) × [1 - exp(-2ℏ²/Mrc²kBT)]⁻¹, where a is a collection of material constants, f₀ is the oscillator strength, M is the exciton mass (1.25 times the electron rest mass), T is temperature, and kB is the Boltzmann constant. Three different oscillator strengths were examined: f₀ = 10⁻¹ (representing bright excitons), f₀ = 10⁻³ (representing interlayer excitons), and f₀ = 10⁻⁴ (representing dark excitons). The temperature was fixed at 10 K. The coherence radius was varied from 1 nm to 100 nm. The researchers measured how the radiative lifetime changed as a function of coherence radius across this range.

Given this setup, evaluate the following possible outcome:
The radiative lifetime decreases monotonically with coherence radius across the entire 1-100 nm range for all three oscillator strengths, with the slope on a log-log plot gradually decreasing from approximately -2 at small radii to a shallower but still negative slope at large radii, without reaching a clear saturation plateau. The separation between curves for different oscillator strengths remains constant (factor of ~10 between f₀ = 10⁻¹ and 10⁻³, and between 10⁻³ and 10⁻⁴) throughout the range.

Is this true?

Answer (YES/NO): NO